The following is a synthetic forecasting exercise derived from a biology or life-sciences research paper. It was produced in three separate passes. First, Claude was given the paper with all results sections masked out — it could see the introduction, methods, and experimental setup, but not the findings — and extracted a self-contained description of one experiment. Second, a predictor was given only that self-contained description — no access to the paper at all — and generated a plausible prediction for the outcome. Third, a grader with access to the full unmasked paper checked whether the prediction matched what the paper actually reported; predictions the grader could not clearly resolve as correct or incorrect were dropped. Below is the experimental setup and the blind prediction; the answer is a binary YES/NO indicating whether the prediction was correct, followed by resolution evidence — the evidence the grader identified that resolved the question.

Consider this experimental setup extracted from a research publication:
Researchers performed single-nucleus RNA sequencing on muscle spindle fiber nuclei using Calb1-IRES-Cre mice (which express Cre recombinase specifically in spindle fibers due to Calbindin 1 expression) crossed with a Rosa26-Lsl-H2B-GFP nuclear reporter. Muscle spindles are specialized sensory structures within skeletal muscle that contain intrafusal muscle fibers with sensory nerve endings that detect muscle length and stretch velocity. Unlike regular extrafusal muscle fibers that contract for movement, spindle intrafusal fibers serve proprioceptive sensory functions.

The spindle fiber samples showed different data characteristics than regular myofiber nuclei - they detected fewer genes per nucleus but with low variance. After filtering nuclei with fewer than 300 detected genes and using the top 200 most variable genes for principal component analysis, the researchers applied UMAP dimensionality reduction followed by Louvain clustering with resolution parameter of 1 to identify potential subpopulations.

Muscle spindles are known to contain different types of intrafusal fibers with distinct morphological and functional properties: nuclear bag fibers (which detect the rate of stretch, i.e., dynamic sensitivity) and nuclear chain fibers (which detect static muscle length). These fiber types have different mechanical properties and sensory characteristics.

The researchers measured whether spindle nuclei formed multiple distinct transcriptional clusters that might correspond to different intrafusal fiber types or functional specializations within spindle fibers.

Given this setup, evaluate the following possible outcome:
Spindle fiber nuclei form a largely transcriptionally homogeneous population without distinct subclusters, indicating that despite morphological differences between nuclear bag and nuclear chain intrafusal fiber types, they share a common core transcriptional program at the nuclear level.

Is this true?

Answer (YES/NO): NO